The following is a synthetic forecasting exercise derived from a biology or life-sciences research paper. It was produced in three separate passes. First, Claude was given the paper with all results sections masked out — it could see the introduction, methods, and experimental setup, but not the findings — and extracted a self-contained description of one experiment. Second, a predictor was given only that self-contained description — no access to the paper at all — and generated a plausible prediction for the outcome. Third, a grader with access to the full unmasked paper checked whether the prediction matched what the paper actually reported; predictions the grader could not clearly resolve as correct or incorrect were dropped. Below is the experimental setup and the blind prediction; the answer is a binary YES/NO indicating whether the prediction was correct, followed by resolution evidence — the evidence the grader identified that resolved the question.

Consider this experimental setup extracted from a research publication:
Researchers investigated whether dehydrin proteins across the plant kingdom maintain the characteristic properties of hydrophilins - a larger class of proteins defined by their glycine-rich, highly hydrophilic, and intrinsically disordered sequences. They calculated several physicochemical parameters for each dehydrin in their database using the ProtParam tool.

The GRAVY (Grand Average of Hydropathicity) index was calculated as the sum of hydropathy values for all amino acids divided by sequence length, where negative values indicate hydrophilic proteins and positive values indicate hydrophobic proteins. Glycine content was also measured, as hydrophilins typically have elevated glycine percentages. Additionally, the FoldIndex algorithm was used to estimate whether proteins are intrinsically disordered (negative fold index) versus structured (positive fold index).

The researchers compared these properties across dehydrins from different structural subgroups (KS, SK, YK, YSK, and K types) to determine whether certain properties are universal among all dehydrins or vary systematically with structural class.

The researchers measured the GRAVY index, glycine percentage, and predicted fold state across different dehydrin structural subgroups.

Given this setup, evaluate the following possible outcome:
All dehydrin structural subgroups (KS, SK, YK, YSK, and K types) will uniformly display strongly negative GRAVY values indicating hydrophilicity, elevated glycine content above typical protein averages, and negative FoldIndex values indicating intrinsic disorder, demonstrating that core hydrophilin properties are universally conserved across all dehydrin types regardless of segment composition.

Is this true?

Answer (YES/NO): NO